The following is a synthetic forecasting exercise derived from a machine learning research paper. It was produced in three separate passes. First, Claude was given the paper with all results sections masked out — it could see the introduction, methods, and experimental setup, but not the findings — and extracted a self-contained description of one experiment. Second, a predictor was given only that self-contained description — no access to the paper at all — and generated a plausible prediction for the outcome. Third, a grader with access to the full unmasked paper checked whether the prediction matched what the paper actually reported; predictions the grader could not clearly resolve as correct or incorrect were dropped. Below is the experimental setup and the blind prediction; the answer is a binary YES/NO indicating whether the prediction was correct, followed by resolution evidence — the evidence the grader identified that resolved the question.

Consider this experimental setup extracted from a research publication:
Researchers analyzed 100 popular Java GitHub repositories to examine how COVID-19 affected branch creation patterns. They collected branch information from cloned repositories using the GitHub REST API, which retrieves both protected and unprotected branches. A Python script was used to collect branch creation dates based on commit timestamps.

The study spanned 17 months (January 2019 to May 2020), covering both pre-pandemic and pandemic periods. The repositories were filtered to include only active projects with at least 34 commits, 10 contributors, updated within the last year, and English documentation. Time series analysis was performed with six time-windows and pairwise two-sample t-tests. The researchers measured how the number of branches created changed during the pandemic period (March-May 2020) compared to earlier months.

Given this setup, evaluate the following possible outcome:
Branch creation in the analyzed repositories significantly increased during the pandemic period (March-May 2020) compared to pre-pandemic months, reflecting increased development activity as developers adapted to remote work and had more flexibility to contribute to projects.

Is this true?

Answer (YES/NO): NO